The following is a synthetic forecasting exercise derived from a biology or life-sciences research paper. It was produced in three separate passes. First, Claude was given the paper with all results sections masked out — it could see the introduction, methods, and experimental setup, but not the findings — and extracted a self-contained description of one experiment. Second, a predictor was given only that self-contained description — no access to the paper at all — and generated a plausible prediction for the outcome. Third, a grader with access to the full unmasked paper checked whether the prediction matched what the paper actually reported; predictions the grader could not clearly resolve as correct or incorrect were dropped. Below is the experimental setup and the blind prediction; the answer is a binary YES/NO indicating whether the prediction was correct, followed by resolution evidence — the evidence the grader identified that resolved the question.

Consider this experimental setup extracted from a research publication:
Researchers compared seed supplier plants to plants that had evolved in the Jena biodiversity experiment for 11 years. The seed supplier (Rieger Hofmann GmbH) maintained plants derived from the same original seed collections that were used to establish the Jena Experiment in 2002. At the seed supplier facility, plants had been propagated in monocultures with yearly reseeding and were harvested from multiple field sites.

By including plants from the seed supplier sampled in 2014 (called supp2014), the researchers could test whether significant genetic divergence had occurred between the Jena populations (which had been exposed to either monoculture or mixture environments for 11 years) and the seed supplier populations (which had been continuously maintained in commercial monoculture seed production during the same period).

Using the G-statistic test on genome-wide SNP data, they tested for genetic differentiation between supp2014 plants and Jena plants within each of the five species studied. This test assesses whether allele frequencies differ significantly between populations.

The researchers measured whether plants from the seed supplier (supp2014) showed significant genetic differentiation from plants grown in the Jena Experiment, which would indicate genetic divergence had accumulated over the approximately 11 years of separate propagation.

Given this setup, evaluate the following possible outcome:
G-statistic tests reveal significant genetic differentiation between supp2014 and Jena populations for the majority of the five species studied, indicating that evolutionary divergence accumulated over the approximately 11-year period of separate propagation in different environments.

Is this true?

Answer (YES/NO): YES